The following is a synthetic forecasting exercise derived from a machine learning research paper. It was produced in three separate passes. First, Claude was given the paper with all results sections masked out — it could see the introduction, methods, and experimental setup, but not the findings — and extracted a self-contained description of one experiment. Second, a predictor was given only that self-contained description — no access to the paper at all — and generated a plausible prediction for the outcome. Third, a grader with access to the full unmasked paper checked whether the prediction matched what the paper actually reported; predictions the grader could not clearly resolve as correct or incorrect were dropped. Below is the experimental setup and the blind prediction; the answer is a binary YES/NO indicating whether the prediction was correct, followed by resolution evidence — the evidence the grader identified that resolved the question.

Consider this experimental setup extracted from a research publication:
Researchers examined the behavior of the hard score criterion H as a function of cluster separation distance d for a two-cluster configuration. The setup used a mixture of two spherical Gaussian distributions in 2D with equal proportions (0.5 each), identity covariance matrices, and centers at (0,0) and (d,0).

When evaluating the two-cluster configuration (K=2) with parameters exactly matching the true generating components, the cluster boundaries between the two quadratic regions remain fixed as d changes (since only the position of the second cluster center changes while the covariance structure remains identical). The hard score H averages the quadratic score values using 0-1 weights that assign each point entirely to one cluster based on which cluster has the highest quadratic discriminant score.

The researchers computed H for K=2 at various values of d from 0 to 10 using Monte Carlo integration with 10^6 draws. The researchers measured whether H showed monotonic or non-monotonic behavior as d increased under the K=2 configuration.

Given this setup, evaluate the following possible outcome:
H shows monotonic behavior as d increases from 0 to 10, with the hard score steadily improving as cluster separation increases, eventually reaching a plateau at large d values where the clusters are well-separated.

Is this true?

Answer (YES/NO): NO